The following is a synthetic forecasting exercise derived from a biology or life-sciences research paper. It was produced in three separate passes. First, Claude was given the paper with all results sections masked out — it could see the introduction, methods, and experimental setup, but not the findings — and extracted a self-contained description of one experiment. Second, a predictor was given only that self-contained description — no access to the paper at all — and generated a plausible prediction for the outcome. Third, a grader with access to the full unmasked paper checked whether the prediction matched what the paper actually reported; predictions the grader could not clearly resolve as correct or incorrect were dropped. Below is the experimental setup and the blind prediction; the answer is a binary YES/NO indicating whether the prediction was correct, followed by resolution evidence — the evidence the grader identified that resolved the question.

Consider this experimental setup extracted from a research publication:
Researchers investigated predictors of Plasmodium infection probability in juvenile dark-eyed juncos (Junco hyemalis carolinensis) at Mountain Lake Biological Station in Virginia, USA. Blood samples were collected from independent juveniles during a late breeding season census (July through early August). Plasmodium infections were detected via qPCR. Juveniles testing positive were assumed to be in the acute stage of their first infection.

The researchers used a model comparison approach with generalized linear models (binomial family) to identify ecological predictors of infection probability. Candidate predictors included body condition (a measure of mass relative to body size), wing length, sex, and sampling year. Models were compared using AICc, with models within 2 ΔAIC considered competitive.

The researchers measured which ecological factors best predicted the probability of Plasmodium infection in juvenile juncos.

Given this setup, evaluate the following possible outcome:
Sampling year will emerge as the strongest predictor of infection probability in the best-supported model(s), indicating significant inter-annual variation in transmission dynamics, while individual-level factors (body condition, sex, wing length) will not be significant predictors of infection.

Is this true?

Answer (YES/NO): NO